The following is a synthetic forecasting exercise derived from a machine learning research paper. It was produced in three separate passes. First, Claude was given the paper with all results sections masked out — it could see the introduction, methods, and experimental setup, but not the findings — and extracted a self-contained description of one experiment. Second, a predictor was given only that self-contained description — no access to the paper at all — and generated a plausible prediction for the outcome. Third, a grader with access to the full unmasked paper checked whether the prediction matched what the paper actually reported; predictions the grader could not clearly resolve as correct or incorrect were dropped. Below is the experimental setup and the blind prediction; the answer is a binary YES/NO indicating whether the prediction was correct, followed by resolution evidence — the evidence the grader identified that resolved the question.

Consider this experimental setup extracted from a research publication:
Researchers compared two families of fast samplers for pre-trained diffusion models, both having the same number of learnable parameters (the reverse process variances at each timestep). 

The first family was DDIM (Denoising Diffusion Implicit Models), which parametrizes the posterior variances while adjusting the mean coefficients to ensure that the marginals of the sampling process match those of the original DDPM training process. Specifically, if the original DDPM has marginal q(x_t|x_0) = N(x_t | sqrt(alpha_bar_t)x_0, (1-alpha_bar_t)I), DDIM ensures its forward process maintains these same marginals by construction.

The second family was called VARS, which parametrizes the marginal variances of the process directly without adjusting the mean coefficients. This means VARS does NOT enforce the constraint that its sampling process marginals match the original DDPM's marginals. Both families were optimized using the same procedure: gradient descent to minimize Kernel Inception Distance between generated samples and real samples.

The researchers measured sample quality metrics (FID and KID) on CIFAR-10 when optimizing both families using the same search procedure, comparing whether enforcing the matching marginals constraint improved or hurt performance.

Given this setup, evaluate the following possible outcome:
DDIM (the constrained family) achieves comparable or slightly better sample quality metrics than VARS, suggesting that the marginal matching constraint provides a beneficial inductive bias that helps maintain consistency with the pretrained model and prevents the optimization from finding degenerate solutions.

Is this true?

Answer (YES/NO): NO